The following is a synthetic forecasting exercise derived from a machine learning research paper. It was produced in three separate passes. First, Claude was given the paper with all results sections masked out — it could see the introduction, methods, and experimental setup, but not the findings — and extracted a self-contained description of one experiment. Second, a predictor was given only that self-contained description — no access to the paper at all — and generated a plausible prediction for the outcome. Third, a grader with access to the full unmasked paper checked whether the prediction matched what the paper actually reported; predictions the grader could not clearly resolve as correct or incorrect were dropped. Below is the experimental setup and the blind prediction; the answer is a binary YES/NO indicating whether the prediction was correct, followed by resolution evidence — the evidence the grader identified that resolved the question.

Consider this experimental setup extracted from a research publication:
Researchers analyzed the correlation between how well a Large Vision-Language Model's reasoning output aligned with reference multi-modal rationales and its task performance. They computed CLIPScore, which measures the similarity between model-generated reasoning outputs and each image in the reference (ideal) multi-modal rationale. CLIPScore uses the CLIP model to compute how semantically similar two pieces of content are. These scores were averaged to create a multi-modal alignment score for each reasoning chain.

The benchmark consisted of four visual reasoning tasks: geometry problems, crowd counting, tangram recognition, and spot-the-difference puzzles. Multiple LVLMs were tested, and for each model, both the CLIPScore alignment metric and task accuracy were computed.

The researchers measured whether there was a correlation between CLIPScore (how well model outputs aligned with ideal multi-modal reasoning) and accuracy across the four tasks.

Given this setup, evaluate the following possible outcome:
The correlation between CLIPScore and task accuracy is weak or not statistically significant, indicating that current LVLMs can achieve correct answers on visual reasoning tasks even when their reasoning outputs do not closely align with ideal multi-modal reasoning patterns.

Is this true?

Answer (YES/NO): NO